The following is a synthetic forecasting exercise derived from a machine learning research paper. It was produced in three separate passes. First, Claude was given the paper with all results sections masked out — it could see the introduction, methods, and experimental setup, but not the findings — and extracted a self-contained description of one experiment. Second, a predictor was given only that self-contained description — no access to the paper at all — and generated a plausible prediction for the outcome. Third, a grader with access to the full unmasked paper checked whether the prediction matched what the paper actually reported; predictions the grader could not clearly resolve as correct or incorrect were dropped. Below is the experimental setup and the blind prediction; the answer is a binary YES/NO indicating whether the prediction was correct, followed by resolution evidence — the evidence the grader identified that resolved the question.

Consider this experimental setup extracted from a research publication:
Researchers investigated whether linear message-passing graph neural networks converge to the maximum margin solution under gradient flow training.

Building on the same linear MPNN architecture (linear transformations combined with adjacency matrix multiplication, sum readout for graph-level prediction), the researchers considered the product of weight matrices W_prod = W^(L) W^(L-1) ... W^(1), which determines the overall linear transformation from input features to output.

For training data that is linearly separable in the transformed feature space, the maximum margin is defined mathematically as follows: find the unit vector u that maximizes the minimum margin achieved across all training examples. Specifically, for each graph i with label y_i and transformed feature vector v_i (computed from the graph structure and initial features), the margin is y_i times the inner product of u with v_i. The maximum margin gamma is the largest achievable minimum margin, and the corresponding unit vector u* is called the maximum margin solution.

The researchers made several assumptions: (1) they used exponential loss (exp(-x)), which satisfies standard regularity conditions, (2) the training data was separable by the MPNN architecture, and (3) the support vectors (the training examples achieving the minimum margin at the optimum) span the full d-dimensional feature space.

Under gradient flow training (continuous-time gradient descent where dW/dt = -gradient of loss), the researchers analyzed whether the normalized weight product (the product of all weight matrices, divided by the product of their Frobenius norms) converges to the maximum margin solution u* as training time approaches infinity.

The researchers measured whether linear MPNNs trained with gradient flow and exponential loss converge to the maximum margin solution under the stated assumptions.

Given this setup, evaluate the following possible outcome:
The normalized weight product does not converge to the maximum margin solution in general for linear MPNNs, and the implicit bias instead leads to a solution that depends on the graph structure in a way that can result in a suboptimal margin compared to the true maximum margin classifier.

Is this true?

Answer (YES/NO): NO